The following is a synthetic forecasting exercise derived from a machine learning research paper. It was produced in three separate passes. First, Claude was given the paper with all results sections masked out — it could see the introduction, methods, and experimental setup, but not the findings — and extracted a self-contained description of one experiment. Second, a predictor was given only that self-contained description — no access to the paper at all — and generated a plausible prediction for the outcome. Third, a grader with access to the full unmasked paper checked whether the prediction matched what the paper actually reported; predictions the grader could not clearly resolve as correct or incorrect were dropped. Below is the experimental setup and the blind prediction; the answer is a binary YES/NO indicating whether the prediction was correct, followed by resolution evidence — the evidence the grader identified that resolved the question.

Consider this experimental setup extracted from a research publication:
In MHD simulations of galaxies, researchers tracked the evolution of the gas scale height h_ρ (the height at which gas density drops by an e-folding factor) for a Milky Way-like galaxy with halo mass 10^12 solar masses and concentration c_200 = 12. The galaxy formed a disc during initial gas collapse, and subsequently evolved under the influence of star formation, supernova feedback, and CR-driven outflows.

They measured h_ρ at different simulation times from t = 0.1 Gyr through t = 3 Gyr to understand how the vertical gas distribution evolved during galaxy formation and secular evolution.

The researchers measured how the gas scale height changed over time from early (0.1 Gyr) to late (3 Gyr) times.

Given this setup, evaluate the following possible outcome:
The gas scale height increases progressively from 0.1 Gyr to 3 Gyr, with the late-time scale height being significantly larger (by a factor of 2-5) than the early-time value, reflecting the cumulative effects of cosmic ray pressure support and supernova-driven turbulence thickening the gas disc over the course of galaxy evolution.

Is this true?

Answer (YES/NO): NO